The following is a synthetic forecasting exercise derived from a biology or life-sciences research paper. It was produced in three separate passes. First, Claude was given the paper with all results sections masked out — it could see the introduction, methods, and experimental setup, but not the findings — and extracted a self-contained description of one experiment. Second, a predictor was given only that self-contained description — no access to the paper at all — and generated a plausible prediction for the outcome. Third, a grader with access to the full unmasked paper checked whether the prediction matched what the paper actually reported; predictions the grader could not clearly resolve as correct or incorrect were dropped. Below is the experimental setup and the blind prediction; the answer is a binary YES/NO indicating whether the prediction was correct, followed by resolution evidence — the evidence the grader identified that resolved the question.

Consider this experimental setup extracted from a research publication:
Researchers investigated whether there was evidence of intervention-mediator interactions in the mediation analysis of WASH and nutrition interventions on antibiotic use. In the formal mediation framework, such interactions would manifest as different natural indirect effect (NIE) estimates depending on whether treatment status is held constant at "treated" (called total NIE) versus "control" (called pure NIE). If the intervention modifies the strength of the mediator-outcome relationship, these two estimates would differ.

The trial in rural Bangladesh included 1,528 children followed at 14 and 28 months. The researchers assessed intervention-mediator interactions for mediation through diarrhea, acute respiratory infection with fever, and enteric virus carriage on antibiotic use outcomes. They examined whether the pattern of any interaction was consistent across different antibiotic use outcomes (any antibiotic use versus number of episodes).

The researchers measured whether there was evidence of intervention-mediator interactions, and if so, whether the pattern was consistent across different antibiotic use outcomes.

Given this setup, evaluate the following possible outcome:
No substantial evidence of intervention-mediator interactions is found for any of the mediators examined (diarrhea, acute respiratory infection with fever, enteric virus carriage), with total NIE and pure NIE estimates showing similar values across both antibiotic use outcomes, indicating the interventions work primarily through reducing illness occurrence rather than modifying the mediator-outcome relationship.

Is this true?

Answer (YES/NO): NO